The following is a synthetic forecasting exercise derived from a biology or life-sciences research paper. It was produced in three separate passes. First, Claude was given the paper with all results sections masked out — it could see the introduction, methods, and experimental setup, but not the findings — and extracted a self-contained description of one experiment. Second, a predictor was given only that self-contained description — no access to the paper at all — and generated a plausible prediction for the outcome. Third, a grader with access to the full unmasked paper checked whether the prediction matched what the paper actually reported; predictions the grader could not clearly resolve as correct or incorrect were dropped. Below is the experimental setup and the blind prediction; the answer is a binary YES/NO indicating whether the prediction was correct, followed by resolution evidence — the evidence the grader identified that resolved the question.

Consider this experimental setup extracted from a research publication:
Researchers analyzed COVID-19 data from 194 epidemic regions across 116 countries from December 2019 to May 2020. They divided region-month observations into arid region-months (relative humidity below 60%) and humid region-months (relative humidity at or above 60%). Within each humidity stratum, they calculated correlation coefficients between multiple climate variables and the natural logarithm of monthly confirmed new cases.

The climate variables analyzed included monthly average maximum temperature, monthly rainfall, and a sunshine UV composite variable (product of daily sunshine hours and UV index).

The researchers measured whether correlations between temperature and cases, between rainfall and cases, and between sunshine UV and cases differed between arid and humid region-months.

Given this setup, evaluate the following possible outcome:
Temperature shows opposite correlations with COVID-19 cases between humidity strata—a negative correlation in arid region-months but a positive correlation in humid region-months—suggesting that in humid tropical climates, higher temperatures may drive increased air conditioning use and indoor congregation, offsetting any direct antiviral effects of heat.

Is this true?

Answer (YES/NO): NO